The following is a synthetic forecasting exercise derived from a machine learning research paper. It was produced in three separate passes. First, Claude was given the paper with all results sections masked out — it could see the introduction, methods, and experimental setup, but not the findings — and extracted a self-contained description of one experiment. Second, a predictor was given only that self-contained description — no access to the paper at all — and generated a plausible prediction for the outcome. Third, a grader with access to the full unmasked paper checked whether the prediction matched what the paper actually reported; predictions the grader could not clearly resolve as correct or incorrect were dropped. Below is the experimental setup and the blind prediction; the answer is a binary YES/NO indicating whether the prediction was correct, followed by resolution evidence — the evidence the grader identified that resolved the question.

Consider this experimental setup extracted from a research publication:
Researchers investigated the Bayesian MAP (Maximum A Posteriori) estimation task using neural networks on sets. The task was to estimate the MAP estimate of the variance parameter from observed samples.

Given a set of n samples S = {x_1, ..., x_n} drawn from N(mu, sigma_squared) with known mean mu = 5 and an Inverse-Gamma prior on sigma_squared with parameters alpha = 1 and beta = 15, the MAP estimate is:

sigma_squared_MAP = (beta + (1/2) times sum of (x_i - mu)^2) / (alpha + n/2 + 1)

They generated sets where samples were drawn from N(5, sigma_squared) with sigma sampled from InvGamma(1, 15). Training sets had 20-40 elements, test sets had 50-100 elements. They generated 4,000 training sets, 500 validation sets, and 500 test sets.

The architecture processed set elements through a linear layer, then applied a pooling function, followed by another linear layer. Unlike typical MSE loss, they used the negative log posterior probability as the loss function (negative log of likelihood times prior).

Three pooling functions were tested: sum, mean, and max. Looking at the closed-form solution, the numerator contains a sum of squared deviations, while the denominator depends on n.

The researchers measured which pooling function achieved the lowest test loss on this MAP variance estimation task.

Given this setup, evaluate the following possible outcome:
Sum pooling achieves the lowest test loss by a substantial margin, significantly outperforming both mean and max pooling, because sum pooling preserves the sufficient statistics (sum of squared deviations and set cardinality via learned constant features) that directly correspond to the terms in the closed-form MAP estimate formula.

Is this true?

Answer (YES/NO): NO